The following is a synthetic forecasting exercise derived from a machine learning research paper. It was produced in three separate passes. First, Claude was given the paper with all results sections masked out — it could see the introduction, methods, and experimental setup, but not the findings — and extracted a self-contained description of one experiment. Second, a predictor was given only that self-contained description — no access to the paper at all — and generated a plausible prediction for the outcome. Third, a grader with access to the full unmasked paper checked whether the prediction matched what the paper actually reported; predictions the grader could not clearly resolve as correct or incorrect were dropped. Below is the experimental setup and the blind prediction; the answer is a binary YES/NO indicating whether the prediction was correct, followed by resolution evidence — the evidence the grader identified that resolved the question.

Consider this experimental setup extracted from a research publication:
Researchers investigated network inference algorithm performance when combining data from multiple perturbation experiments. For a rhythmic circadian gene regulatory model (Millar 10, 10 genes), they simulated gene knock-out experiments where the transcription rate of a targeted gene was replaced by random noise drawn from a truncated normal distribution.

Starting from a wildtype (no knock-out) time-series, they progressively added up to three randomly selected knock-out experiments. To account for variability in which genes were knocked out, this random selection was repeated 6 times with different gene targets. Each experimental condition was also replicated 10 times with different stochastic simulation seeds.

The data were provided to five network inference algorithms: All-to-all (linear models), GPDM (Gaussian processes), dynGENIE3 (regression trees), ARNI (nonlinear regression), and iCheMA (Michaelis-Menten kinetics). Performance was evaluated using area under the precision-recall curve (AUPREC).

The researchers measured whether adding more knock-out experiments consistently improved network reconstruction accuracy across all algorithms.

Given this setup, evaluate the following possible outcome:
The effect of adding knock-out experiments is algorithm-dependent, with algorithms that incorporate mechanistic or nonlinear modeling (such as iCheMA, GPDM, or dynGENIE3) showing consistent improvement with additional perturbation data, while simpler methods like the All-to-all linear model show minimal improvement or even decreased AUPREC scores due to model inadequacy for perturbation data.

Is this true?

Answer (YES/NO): NO